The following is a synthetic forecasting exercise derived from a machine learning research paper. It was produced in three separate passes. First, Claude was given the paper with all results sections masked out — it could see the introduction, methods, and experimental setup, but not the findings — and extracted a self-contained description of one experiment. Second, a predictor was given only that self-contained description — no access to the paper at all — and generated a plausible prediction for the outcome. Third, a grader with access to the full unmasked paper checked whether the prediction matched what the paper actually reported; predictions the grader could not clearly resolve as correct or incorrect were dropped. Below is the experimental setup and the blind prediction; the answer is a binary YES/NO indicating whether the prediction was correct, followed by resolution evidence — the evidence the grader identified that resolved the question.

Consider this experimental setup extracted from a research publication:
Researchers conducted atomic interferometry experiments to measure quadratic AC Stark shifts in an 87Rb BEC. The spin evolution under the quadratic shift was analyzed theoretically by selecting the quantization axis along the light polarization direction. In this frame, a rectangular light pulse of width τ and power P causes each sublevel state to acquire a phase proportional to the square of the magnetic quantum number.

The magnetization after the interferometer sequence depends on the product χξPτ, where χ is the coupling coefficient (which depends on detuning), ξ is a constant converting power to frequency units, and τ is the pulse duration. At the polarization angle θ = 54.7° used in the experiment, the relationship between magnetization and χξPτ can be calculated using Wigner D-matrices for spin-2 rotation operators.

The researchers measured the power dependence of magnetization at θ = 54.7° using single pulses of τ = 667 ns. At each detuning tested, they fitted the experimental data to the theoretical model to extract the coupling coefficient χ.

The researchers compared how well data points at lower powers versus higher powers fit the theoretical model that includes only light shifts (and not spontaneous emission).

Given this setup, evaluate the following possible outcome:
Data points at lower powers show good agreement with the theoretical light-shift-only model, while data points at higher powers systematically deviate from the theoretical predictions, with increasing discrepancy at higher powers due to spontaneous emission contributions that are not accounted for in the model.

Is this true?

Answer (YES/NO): YES